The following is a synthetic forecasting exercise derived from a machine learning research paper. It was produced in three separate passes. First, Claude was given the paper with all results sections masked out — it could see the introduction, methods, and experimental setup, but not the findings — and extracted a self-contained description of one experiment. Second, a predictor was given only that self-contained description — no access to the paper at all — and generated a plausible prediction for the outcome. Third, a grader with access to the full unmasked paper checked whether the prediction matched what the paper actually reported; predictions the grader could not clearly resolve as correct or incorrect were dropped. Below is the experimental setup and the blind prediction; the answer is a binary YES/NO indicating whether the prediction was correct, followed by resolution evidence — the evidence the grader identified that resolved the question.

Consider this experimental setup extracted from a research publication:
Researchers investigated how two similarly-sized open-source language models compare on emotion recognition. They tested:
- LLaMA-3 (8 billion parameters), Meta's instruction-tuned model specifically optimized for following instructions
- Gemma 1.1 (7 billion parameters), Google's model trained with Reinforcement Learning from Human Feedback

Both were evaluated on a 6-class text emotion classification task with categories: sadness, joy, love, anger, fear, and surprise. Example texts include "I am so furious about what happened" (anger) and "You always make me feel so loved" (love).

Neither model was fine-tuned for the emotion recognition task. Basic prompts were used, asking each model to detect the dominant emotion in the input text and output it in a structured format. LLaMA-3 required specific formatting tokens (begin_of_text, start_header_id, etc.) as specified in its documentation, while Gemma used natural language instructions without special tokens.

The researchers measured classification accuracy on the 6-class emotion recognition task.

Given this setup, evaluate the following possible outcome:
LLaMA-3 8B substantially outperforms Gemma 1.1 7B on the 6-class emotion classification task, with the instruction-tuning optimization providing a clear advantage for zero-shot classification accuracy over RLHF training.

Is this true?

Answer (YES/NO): NO